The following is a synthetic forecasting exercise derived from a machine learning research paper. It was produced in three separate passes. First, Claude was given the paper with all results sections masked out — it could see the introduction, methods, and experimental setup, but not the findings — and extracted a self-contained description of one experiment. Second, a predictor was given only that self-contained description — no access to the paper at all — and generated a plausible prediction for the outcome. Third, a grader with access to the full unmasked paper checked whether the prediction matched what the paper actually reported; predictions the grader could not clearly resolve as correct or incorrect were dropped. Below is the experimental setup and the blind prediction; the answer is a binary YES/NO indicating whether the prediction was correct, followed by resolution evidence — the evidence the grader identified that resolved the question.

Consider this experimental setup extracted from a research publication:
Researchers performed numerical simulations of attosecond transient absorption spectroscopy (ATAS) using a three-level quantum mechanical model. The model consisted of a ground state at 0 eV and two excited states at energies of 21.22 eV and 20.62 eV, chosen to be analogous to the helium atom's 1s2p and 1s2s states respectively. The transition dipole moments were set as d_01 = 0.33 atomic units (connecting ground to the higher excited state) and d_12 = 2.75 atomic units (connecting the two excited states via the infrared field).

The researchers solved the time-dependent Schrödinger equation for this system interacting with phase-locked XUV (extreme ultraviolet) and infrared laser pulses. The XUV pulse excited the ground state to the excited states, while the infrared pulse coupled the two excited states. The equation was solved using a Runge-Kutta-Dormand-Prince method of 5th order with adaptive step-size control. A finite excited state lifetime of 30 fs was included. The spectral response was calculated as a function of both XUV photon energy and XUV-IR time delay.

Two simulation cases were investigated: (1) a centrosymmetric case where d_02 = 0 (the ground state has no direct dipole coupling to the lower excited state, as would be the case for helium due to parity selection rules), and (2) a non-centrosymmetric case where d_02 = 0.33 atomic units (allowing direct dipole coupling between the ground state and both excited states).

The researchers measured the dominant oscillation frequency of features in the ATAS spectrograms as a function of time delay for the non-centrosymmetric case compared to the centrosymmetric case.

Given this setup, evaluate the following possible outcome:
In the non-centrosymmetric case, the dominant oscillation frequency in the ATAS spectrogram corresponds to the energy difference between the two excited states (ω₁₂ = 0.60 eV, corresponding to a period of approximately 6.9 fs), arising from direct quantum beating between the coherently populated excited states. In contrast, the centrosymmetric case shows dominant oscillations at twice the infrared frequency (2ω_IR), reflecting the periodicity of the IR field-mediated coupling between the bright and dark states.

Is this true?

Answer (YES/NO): NO